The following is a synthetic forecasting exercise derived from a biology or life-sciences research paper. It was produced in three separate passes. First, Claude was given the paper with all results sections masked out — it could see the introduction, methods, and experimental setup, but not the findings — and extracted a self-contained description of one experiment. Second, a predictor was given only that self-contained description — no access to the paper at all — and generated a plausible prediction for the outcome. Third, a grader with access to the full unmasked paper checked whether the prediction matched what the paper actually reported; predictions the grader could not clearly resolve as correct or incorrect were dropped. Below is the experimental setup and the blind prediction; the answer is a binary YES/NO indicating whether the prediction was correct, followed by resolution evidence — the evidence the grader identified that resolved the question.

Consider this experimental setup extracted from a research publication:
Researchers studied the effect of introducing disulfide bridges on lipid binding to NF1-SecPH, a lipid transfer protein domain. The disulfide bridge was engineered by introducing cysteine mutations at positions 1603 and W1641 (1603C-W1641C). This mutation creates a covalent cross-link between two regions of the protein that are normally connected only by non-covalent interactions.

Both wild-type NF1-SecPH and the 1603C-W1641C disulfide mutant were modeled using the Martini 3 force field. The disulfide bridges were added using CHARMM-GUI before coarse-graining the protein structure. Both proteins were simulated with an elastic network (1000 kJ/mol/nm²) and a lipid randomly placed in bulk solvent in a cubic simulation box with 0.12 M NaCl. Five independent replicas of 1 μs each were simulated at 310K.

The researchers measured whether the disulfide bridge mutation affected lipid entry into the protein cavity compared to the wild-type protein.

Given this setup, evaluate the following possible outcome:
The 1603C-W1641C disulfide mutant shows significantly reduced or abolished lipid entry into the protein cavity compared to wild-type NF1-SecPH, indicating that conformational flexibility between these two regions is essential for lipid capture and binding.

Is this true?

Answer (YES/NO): YES